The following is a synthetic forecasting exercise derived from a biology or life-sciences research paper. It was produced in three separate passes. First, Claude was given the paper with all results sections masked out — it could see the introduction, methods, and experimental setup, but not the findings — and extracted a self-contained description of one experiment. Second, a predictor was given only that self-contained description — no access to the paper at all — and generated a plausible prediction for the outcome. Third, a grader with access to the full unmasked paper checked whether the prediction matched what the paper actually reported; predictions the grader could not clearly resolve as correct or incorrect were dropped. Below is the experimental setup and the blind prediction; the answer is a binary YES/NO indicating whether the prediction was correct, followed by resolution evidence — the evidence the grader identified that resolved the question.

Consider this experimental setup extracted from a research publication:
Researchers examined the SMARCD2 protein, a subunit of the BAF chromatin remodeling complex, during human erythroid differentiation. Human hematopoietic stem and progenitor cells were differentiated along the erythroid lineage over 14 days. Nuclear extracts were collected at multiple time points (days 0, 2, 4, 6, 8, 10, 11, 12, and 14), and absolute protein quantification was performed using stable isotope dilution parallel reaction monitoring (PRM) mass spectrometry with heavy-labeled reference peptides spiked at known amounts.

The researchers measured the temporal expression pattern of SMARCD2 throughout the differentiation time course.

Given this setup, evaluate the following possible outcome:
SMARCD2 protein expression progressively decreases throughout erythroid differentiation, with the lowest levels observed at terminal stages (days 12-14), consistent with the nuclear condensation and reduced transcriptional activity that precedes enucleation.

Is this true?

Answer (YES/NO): NO